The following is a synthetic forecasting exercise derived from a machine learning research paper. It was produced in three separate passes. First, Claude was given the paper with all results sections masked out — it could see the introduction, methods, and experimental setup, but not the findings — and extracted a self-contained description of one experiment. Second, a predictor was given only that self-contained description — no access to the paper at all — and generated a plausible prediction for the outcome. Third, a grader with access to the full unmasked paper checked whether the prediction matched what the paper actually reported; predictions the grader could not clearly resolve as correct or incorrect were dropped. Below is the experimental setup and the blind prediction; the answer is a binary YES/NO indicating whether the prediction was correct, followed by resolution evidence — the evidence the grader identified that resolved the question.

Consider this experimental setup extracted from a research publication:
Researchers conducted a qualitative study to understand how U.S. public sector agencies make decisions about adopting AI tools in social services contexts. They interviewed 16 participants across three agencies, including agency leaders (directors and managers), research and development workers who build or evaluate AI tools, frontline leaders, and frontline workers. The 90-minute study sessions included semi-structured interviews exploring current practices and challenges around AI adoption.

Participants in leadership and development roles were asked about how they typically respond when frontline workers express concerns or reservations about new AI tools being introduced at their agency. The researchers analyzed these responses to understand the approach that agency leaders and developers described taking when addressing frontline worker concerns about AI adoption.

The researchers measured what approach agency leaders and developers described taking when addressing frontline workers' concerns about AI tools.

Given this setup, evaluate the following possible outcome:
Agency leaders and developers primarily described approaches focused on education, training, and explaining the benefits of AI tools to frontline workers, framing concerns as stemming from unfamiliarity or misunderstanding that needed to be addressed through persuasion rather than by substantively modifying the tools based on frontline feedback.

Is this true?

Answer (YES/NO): YES